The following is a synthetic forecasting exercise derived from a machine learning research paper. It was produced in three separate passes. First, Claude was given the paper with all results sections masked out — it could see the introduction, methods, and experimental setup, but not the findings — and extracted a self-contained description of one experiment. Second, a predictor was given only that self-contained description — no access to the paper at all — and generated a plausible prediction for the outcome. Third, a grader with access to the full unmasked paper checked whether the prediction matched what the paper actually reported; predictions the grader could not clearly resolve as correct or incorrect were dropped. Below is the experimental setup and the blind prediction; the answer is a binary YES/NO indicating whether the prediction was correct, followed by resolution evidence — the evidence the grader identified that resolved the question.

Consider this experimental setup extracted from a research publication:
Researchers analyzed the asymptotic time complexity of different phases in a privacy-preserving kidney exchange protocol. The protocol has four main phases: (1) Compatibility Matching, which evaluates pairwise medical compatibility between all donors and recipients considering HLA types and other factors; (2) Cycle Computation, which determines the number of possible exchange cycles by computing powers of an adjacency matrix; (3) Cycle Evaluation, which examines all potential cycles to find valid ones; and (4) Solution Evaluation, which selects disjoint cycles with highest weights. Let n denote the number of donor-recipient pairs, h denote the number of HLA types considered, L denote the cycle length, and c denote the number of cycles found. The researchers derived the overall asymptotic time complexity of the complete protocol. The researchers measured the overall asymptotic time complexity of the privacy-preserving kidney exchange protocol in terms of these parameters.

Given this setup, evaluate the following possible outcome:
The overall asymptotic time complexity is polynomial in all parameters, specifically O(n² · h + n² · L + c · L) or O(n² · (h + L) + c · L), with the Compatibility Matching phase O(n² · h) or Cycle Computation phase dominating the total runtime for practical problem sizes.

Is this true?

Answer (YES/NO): NO